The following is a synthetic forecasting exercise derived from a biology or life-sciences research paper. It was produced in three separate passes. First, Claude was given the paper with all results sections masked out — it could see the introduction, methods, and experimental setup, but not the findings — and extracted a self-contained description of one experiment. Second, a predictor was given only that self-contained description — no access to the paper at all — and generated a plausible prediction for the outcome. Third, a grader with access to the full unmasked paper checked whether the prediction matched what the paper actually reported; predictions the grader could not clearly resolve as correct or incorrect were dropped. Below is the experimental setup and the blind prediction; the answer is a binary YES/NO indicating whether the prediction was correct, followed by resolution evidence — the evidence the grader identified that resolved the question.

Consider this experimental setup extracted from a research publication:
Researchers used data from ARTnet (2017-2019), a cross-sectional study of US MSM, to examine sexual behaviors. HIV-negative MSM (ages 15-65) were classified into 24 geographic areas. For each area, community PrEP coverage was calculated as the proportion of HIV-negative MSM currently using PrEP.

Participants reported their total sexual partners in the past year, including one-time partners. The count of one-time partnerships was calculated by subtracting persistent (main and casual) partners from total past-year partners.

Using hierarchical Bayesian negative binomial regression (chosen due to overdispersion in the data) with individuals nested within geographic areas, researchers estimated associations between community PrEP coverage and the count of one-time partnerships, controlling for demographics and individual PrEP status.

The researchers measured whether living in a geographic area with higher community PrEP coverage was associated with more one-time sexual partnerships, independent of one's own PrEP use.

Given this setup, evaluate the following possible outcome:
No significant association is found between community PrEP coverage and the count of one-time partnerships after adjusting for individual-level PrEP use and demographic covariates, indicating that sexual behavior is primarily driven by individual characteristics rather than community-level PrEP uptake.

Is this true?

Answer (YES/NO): NO